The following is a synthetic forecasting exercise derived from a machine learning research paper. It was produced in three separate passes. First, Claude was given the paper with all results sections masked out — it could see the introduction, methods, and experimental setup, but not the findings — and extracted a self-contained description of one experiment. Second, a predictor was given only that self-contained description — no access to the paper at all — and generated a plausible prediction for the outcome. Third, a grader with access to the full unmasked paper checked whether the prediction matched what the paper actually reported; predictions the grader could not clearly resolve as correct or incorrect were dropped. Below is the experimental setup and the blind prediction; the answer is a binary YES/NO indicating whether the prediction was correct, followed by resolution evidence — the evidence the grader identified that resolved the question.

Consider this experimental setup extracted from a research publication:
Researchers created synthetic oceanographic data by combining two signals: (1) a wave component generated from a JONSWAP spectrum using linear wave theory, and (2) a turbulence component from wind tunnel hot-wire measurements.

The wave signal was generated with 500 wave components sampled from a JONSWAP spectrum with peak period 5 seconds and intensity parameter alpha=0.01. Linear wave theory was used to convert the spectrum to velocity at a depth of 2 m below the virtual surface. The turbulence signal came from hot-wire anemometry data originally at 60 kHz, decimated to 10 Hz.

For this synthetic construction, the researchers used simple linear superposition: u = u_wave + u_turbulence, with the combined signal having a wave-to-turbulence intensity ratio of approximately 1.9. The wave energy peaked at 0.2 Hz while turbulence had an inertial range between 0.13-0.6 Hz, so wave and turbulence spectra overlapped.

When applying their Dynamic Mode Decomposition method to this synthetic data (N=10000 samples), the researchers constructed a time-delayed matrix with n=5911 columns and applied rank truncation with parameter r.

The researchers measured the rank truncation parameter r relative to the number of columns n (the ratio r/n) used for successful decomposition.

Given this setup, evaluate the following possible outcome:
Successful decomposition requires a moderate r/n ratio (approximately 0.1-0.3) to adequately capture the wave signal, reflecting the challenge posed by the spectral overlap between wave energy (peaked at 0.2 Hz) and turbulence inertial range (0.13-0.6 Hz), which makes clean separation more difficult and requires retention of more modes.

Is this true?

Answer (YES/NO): NO